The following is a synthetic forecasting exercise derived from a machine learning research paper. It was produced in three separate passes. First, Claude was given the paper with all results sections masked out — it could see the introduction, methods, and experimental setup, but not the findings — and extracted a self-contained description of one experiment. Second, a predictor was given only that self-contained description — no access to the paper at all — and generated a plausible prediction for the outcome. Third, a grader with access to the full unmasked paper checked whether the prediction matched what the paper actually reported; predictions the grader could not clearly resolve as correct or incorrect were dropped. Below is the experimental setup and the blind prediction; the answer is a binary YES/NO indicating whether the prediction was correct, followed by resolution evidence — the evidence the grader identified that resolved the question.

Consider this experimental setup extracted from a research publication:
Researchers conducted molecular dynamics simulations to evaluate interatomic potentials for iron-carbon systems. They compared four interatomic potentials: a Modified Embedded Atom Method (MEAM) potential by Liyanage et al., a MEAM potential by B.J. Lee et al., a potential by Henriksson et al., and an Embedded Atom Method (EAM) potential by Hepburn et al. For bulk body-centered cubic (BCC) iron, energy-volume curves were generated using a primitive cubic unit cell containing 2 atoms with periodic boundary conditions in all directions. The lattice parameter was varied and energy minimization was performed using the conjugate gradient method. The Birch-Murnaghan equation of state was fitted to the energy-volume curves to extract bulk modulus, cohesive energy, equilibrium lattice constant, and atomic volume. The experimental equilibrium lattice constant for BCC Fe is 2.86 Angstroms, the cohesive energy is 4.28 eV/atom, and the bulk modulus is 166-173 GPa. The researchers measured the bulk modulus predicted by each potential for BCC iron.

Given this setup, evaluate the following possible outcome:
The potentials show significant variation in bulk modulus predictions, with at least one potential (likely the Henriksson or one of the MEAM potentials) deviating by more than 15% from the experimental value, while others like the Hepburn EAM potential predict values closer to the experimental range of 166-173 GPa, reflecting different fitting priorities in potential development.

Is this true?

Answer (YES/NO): NO